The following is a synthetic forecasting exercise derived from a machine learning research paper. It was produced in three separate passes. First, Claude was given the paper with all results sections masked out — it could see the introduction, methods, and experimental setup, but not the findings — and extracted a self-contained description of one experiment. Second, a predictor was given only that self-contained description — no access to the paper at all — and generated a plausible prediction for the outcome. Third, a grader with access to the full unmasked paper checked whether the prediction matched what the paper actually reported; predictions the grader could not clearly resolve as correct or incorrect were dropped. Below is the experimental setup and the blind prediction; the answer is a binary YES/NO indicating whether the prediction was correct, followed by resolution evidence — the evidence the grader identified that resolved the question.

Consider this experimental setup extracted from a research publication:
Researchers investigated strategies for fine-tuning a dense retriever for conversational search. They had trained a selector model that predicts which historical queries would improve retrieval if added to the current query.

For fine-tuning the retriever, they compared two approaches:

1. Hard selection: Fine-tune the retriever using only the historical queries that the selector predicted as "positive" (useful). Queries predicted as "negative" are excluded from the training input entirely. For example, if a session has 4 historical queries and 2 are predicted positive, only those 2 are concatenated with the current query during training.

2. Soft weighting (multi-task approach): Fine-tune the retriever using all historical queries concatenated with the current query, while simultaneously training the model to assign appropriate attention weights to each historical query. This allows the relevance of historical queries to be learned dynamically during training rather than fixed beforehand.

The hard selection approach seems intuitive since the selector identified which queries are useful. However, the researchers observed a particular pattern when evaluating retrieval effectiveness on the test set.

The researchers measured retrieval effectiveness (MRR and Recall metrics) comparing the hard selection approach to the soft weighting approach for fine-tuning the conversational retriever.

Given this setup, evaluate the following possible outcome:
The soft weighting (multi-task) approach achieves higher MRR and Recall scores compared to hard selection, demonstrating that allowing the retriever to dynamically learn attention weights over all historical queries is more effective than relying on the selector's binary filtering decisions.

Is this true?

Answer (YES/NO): YES